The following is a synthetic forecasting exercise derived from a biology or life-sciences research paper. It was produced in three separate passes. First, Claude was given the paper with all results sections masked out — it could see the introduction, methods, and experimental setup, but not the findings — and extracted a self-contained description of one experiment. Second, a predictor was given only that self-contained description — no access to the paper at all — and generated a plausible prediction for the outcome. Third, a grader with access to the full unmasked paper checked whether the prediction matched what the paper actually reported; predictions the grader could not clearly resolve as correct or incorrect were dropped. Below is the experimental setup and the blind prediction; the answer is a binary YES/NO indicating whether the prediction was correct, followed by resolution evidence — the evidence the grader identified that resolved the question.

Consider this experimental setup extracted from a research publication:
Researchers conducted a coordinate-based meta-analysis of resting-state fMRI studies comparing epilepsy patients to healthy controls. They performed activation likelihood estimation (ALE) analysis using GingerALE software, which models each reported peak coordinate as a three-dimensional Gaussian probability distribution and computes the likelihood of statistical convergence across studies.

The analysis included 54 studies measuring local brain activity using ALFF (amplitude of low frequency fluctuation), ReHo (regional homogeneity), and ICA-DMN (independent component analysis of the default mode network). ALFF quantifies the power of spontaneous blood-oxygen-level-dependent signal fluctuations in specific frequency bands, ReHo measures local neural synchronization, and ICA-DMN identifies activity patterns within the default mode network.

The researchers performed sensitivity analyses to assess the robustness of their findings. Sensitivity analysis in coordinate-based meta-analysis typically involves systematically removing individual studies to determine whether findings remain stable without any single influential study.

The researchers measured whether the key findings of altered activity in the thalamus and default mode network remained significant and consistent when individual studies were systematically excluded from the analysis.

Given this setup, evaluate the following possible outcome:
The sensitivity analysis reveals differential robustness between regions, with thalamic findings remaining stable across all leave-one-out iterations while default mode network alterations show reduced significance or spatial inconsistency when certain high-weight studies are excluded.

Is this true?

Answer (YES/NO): NO